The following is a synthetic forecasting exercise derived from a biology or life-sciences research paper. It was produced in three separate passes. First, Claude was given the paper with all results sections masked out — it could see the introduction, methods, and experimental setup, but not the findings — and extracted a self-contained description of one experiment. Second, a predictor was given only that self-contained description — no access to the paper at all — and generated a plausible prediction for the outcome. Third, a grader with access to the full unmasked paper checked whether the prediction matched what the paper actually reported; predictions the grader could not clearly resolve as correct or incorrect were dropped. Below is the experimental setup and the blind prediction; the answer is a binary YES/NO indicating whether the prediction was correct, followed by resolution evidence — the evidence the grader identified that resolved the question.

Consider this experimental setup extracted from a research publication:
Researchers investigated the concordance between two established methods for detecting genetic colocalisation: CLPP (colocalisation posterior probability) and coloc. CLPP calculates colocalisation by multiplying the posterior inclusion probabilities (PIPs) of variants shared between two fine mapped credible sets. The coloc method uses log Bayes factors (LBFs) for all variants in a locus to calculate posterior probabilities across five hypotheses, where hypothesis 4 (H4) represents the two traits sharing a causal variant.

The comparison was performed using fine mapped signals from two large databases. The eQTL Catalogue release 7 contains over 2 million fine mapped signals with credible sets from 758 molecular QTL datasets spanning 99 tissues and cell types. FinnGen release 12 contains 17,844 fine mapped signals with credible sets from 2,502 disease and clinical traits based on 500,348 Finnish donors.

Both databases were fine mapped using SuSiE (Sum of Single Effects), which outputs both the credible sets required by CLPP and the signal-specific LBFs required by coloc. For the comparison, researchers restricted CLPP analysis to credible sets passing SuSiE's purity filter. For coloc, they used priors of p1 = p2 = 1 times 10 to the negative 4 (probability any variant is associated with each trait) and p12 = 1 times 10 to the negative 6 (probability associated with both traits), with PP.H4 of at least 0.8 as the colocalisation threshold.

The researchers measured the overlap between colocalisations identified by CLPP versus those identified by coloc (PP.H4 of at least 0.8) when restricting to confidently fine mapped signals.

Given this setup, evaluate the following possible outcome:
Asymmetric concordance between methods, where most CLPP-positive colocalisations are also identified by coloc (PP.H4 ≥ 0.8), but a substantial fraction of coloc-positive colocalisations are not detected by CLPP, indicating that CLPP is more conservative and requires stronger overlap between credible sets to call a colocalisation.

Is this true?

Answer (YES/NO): NO